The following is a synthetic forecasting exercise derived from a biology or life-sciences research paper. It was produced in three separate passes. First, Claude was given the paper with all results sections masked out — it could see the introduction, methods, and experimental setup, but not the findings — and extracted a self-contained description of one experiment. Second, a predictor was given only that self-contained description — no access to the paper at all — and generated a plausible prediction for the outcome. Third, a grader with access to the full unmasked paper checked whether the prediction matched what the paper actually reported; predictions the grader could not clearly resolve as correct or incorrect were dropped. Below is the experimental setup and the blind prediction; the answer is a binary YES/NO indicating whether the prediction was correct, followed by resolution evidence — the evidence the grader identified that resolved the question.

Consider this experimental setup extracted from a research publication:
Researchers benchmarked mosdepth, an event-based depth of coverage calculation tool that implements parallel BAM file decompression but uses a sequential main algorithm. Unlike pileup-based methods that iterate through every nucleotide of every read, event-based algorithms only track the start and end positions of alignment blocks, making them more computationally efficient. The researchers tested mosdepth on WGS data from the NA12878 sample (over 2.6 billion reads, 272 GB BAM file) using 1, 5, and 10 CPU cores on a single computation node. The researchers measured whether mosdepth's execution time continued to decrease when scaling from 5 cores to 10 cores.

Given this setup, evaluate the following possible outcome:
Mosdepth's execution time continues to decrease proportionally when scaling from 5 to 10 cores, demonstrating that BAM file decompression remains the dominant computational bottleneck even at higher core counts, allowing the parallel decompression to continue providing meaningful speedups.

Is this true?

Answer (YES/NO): NO